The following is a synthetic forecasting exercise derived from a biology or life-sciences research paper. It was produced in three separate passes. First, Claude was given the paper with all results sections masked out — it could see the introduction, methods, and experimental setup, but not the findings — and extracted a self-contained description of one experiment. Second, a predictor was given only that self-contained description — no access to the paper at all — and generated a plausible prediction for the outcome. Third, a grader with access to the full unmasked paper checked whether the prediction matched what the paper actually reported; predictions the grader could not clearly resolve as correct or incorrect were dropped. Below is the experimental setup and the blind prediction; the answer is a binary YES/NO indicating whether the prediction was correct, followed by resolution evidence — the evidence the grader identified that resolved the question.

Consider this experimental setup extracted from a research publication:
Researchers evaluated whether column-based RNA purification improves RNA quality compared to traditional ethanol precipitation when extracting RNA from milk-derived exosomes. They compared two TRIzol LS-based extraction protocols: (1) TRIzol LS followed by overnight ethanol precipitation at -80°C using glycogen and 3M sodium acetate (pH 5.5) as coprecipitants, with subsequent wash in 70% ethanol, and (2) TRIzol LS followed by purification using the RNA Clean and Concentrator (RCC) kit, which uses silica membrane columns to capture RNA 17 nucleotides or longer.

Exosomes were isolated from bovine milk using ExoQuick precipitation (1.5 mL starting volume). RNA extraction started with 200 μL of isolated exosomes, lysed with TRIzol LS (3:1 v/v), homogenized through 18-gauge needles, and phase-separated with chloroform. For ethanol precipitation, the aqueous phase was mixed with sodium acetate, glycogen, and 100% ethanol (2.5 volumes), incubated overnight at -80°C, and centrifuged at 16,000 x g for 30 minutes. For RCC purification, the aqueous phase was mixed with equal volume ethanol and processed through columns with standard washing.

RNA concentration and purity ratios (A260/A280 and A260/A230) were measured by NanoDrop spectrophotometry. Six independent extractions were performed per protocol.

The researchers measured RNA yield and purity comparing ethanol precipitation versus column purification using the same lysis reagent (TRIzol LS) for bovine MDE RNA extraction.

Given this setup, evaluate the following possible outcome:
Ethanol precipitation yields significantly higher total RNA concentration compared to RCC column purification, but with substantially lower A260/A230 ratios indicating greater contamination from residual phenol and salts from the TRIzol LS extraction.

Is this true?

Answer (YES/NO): YES